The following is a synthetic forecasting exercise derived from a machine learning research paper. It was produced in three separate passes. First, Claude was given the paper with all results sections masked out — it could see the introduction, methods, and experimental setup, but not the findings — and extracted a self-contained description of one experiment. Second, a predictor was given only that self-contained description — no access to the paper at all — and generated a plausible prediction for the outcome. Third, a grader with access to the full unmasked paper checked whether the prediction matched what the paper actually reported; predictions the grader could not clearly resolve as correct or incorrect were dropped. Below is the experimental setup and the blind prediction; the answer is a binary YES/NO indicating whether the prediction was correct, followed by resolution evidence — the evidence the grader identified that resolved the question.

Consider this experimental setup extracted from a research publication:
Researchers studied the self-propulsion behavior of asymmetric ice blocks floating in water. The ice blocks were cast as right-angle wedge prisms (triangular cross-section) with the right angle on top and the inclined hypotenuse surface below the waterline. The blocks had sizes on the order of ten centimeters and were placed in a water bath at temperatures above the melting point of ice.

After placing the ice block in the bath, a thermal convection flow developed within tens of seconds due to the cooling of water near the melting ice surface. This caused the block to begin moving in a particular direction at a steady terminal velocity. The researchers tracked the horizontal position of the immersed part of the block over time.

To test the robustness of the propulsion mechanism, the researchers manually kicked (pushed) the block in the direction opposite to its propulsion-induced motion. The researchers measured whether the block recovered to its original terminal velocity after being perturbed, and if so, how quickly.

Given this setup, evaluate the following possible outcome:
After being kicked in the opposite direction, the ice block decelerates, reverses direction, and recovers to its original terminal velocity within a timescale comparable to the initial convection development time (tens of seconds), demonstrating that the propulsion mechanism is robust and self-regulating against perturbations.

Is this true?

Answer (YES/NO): YES